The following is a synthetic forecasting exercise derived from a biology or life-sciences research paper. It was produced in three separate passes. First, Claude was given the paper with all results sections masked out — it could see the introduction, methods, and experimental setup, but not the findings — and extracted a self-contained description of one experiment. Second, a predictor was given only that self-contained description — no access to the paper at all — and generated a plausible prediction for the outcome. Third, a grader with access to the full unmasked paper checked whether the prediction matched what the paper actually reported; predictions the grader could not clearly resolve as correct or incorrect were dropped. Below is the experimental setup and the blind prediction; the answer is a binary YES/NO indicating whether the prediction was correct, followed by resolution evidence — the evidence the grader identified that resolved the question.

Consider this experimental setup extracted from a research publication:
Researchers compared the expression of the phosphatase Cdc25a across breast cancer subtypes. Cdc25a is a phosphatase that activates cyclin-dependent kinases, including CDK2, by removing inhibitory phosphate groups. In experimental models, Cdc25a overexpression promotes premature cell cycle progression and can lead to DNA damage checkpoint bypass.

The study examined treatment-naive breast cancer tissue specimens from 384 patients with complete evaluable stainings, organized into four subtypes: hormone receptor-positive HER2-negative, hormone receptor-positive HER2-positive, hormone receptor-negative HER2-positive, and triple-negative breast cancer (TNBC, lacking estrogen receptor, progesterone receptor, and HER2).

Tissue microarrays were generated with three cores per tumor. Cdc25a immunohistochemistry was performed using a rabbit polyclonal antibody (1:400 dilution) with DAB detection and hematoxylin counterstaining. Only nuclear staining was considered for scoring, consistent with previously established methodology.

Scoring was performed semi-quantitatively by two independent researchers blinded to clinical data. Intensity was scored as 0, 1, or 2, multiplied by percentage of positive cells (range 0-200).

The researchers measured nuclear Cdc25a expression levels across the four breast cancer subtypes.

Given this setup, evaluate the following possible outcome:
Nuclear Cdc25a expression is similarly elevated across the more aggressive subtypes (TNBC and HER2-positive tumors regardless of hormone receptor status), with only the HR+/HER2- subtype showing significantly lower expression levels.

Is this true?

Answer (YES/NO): NO